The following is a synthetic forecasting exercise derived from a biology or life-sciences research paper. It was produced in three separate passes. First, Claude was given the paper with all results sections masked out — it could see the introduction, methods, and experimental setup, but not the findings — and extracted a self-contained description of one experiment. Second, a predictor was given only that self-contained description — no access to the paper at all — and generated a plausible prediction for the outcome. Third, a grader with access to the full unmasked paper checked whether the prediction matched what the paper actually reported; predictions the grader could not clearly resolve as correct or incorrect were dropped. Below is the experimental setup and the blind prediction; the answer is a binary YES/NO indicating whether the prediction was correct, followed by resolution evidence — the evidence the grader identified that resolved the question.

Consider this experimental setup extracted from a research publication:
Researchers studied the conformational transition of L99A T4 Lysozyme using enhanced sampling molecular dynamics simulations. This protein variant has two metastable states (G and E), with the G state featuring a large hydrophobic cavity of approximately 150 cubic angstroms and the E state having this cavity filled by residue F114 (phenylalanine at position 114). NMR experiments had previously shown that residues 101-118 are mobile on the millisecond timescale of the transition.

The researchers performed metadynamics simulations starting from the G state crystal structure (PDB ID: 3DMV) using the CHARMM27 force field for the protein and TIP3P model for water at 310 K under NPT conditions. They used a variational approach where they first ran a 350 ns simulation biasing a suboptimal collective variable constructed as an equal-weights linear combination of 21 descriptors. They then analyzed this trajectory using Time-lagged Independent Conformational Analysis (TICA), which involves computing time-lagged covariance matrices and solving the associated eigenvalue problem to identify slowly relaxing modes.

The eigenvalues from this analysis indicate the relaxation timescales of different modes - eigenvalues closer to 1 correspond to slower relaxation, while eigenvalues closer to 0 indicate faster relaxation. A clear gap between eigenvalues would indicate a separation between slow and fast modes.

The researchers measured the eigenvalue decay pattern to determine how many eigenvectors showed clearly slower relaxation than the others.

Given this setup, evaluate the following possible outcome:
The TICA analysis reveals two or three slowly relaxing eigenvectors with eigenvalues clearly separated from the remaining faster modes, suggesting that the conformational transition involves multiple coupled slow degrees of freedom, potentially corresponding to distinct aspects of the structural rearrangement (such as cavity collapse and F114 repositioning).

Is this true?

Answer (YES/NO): YES